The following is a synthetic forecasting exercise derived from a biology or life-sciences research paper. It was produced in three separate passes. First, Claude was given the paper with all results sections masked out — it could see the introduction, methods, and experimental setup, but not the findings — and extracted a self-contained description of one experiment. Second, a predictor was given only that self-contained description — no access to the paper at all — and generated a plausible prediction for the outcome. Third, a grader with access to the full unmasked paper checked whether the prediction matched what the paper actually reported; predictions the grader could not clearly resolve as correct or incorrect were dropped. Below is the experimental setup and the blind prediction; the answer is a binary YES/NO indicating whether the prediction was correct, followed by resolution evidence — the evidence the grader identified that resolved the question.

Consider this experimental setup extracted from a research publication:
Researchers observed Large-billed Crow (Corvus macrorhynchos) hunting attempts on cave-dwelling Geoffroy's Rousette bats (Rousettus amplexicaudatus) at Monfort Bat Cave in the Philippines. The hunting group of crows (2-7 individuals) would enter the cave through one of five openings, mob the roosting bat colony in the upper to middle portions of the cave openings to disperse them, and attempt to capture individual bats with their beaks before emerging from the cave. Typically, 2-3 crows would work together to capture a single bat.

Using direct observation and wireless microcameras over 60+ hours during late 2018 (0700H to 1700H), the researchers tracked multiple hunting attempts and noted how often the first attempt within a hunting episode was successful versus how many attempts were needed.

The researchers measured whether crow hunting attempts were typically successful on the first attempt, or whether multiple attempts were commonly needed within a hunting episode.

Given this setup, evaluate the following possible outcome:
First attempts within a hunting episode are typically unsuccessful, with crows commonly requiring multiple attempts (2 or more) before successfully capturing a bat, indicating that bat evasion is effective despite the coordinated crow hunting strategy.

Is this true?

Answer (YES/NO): YES